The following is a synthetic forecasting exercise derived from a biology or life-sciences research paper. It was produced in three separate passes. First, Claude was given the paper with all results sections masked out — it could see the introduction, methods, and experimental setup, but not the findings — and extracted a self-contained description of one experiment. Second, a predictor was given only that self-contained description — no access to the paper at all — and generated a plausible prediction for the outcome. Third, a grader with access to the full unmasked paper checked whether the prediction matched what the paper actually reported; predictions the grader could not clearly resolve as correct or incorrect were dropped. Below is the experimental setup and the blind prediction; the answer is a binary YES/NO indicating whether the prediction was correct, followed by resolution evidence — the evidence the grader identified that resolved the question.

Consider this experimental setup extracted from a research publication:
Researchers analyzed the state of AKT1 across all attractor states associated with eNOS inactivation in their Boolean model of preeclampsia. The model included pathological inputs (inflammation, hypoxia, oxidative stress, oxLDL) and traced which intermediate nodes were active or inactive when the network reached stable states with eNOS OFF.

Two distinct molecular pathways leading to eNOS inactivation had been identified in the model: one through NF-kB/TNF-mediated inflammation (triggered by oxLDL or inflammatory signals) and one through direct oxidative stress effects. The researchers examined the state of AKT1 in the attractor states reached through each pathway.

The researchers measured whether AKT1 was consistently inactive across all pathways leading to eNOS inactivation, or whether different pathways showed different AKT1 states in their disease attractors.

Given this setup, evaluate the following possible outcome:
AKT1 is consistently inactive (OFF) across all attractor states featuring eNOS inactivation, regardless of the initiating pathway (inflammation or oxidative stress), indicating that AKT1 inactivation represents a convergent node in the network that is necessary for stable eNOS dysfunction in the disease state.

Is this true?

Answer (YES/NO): YES